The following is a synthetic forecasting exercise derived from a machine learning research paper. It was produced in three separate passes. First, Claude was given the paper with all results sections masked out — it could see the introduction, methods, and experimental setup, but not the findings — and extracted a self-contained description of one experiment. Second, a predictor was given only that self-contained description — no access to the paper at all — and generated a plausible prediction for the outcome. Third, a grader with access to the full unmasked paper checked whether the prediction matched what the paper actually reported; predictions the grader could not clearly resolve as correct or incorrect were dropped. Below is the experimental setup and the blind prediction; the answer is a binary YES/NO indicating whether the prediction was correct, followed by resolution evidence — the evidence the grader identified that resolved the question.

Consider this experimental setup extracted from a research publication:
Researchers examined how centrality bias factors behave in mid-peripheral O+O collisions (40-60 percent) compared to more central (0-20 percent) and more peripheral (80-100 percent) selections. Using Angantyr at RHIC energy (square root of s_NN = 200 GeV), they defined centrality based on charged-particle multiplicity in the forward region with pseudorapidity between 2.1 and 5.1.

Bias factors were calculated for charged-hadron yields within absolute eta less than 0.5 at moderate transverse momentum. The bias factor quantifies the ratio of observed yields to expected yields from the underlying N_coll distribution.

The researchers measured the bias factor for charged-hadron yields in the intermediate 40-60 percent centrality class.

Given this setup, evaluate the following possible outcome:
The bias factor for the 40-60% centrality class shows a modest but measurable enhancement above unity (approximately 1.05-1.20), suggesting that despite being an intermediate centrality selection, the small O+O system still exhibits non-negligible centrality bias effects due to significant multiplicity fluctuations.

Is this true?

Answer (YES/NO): NO